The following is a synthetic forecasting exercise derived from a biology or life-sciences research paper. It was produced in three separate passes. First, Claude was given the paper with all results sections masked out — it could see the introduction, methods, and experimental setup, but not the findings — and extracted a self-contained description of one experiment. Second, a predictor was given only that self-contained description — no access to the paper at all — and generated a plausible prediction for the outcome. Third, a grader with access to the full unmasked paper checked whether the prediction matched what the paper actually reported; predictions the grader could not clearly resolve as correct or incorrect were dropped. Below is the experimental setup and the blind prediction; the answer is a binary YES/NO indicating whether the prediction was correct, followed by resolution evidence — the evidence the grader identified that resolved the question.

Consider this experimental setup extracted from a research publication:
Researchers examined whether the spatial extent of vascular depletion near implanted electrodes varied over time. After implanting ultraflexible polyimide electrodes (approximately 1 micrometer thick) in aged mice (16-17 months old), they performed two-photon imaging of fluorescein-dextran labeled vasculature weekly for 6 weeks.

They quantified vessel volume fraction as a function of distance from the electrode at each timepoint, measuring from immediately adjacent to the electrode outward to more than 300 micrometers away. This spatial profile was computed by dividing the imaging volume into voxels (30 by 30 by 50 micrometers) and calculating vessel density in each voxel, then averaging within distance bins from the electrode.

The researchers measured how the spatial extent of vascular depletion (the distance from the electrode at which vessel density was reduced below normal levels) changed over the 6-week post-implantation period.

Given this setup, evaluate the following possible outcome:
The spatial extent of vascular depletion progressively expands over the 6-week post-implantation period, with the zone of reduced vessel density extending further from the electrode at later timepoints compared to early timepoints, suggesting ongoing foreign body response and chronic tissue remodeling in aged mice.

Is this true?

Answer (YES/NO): NO